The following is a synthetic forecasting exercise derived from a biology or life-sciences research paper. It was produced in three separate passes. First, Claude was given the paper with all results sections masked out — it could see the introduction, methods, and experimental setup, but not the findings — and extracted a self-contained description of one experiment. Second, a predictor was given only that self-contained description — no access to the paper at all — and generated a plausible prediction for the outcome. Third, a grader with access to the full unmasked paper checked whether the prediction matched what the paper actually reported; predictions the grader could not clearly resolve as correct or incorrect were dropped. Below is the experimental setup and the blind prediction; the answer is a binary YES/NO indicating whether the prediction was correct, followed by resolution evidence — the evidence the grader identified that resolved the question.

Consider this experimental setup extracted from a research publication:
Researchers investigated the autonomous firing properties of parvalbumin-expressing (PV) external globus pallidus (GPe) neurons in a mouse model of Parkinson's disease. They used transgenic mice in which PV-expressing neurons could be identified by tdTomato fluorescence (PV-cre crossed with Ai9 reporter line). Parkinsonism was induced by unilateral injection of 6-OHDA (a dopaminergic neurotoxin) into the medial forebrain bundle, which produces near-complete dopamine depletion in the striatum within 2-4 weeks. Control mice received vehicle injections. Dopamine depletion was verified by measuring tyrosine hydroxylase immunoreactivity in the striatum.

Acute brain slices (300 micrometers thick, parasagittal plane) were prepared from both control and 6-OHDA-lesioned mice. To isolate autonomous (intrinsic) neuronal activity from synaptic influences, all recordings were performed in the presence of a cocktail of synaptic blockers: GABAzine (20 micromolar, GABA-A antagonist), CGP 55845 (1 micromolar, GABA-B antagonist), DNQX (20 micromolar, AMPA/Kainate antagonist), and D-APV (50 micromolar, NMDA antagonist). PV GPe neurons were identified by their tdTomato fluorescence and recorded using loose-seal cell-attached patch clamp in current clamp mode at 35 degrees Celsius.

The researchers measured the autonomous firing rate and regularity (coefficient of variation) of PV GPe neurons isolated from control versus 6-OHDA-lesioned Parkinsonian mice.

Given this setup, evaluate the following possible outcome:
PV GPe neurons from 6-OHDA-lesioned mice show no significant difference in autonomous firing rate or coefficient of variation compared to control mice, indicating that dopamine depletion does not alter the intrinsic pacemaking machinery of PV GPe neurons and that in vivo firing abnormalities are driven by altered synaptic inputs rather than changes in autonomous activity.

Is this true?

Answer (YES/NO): NO